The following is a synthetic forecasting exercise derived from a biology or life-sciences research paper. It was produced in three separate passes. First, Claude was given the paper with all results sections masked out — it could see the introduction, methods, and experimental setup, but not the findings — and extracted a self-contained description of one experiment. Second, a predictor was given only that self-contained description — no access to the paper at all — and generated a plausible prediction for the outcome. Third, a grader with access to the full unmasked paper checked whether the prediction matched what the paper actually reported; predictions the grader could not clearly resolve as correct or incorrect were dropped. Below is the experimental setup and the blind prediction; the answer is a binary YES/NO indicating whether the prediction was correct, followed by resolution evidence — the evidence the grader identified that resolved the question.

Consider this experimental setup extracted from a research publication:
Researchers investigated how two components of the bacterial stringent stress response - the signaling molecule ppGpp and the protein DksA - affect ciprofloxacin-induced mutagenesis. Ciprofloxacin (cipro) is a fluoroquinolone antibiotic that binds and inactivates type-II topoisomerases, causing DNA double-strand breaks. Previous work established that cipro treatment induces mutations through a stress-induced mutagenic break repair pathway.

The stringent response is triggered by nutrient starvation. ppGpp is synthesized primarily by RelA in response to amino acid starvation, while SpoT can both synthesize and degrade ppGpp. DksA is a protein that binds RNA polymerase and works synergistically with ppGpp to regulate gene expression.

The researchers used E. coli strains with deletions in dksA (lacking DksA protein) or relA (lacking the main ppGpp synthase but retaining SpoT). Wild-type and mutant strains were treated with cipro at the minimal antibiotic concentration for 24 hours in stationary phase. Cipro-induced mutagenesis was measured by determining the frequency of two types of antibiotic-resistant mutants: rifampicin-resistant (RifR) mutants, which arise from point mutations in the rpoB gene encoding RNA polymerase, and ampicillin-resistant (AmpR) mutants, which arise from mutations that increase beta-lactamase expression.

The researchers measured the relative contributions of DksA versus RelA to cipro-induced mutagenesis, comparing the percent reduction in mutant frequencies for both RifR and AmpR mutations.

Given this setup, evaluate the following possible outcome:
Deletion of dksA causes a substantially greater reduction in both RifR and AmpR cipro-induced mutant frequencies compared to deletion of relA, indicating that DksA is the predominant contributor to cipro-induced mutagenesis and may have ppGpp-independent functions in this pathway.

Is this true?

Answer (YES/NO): NO